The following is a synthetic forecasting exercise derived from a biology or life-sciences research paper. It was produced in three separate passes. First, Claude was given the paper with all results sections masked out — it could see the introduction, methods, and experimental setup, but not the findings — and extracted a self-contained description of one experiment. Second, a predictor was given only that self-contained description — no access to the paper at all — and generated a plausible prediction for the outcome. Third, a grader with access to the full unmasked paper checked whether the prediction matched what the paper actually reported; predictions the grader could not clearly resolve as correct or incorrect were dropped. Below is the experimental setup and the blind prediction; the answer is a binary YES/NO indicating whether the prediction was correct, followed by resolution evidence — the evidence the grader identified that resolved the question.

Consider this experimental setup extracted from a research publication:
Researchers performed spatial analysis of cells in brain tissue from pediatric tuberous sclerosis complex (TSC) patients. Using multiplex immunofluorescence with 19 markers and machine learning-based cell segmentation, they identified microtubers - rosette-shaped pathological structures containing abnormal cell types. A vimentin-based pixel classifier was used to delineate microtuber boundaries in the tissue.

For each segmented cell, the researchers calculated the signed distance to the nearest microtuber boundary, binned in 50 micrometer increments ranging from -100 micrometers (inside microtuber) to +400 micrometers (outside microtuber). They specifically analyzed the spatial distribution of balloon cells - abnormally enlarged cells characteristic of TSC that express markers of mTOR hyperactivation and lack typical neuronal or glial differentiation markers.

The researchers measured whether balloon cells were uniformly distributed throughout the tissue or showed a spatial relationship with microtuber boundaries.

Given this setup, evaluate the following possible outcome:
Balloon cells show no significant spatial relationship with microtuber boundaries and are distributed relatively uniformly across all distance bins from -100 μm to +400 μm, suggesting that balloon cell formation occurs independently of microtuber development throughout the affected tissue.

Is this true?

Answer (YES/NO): NO